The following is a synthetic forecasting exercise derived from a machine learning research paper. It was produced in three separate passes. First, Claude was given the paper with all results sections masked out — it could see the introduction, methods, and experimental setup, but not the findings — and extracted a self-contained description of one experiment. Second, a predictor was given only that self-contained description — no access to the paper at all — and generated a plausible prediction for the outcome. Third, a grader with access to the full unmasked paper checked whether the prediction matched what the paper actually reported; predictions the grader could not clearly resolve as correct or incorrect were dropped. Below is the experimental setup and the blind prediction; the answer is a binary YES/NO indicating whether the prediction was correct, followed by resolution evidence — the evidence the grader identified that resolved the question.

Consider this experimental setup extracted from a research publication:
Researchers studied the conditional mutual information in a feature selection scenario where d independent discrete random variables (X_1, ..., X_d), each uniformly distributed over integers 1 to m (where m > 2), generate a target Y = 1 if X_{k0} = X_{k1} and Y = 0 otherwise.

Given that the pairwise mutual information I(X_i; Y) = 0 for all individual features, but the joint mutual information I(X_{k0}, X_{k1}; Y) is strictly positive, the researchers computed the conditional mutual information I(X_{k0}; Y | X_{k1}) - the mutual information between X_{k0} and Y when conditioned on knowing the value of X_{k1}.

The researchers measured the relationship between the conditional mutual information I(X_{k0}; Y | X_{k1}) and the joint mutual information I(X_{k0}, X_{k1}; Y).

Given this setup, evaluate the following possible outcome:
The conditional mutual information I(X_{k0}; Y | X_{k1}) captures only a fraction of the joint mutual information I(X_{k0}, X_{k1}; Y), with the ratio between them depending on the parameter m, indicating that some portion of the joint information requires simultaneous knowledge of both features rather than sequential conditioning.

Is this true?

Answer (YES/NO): NO